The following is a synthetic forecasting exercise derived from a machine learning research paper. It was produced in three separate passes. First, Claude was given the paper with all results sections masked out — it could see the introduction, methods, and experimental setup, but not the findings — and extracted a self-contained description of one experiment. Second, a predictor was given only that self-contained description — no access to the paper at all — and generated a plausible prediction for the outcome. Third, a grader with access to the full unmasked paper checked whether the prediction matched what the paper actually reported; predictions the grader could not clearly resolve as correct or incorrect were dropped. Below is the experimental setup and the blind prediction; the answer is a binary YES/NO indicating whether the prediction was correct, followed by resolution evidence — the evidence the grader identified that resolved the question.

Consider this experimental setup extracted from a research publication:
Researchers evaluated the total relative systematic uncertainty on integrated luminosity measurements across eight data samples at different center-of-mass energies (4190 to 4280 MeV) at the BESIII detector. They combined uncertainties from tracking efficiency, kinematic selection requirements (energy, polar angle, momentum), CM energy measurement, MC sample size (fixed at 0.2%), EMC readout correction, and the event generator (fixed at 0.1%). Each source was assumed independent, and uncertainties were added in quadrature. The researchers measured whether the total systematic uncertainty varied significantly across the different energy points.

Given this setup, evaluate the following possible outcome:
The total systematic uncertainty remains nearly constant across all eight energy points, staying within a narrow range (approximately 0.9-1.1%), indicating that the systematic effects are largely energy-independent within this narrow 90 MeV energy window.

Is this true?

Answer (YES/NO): NO